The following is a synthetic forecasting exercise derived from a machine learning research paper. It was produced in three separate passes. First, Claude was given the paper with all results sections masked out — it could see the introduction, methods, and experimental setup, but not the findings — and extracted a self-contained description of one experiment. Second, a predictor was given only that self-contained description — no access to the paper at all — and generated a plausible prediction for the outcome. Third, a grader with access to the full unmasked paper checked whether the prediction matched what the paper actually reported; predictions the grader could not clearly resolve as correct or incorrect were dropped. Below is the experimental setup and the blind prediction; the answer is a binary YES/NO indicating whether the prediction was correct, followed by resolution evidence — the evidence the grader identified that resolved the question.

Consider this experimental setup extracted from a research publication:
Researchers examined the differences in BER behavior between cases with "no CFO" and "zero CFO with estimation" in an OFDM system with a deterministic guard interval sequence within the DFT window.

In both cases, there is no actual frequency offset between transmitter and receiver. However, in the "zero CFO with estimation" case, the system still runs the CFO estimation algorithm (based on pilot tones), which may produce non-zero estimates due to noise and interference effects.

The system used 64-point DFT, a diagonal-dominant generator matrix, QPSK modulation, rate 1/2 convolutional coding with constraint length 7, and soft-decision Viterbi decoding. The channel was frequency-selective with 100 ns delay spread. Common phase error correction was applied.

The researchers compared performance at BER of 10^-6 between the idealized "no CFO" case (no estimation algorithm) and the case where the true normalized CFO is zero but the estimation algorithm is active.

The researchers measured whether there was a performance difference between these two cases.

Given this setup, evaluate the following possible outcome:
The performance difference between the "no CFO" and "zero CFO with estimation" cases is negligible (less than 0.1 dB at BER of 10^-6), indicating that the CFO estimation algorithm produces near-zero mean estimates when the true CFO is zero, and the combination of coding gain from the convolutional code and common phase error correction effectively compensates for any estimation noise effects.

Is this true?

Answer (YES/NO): NO